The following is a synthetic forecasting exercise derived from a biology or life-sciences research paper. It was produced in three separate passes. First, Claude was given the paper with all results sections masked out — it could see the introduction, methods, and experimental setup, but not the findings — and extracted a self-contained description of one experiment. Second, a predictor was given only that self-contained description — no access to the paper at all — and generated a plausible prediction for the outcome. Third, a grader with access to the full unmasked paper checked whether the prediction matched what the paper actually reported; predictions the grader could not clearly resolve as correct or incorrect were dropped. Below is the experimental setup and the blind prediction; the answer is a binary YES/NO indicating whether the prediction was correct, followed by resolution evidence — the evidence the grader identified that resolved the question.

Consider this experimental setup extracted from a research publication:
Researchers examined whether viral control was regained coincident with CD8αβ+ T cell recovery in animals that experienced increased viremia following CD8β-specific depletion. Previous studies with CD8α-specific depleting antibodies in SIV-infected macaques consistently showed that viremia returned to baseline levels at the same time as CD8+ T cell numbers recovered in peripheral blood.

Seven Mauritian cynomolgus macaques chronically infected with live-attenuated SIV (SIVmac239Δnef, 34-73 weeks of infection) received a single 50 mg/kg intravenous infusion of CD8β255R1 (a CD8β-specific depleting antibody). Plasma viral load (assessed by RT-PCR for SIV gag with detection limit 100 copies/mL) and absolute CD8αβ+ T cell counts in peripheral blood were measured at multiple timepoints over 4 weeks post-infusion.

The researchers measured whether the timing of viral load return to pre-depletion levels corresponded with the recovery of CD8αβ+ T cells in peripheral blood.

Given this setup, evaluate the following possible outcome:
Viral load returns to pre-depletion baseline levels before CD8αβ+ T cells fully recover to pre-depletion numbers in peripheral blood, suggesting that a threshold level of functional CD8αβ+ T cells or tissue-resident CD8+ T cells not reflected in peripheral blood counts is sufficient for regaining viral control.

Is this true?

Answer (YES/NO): YES